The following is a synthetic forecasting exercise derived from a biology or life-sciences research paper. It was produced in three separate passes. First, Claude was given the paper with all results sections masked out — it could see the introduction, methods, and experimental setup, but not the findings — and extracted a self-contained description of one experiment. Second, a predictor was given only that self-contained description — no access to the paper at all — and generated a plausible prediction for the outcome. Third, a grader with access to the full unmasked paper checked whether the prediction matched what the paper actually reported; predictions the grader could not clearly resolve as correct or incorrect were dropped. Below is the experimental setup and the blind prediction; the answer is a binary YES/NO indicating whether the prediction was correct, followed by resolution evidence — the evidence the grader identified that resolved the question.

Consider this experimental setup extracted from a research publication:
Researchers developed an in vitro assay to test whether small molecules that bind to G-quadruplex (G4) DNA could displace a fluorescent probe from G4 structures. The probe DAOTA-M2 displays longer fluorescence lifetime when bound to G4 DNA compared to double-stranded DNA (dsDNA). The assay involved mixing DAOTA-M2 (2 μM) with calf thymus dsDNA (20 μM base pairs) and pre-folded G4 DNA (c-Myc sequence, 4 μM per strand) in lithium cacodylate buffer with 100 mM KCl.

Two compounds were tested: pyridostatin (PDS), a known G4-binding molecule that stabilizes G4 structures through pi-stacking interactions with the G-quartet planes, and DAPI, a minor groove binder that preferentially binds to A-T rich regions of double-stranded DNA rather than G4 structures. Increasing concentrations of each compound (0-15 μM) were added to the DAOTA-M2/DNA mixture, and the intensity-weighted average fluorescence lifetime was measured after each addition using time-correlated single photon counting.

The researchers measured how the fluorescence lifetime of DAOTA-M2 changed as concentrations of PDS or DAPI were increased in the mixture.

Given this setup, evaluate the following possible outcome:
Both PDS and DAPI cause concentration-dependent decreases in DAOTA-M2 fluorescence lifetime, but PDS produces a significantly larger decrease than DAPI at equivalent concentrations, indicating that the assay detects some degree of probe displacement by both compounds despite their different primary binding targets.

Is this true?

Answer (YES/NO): NO